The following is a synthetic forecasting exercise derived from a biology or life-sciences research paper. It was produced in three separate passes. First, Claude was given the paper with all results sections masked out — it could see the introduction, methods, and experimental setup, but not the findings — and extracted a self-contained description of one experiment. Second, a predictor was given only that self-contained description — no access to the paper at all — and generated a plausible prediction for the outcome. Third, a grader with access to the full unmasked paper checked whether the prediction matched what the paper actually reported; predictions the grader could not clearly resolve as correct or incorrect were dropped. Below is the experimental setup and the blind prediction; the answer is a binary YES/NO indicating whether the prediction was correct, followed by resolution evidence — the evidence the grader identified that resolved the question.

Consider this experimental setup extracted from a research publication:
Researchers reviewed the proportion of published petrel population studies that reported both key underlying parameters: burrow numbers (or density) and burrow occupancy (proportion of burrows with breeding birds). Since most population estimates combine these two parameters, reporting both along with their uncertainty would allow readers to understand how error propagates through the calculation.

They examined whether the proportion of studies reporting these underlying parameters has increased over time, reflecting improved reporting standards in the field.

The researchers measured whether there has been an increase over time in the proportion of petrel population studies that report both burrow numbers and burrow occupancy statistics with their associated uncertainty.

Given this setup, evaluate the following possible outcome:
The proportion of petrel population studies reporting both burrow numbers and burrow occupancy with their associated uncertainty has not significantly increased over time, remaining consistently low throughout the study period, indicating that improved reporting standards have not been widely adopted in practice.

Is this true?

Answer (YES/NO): YES